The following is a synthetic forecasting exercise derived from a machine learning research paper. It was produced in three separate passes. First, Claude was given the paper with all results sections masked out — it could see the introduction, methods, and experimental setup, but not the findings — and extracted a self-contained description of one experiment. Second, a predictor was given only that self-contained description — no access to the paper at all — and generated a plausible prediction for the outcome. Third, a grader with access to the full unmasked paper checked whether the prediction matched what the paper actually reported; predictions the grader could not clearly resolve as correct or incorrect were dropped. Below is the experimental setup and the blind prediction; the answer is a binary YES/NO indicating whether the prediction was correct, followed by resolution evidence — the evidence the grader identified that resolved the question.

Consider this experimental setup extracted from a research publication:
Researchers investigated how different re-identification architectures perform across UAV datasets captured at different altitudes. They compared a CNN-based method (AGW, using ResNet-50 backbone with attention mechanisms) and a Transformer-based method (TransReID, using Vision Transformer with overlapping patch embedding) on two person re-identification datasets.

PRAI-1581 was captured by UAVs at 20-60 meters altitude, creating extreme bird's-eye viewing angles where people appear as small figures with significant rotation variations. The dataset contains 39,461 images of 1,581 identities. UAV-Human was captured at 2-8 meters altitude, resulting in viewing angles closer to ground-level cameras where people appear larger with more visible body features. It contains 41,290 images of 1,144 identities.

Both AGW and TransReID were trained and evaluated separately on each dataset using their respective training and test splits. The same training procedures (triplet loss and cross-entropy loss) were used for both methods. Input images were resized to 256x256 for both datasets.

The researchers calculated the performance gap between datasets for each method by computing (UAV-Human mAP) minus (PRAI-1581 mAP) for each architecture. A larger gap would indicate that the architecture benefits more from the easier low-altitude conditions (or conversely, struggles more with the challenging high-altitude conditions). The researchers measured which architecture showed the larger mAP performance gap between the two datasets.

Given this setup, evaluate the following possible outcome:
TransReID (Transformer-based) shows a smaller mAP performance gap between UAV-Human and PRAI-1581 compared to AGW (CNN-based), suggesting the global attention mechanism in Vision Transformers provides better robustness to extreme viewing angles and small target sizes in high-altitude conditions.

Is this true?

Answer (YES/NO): YES